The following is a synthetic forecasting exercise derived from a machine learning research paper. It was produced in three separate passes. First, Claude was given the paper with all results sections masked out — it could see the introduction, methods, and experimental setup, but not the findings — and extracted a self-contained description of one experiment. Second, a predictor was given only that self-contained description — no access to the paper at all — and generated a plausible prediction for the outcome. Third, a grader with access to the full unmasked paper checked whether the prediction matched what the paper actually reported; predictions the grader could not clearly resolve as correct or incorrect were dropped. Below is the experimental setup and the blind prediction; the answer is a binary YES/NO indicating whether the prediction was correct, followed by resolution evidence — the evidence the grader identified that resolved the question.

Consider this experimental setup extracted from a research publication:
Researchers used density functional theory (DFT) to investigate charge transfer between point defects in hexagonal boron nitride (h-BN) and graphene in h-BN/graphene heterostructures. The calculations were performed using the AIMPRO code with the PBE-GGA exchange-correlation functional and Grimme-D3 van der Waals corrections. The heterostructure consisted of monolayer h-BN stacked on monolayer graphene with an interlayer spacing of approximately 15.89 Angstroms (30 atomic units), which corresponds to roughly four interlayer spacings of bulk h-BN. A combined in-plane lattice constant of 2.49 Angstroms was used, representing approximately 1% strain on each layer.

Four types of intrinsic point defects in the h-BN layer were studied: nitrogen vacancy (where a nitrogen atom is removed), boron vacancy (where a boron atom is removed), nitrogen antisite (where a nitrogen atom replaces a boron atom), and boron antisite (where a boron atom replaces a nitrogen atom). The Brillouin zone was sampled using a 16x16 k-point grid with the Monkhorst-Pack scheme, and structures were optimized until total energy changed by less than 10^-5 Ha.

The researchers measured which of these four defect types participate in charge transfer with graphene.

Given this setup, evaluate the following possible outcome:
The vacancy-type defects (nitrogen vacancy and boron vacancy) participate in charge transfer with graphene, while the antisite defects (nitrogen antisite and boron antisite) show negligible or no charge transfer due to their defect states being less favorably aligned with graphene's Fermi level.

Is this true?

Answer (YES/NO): YES